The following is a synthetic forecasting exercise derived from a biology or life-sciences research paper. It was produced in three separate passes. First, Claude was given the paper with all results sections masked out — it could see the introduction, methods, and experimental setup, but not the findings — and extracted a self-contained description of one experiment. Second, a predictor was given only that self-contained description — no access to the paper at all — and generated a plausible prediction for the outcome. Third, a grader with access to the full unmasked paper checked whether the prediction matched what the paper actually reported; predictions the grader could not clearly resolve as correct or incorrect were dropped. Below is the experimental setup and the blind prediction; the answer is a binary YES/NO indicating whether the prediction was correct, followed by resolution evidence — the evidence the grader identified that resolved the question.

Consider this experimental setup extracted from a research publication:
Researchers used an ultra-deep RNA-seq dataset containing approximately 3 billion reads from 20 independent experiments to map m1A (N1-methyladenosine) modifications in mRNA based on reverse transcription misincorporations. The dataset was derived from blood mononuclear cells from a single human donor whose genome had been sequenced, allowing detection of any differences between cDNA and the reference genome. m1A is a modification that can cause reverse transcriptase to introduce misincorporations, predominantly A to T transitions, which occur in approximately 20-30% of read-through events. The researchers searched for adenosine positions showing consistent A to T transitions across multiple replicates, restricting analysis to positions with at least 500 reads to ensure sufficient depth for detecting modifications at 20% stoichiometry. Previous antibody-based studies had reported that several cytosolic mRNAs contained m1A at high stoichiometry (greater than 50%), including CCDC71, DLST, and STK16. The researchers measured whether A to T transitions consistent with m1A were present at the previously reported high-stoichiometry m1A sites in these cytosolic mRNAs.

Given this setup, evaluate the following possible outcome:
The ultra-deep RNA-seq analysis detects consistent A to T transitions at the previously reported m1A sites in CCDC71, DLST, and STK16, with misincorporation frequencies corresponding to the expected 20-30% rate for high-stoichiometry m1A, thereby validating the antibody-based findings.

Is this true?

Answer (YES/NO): NO